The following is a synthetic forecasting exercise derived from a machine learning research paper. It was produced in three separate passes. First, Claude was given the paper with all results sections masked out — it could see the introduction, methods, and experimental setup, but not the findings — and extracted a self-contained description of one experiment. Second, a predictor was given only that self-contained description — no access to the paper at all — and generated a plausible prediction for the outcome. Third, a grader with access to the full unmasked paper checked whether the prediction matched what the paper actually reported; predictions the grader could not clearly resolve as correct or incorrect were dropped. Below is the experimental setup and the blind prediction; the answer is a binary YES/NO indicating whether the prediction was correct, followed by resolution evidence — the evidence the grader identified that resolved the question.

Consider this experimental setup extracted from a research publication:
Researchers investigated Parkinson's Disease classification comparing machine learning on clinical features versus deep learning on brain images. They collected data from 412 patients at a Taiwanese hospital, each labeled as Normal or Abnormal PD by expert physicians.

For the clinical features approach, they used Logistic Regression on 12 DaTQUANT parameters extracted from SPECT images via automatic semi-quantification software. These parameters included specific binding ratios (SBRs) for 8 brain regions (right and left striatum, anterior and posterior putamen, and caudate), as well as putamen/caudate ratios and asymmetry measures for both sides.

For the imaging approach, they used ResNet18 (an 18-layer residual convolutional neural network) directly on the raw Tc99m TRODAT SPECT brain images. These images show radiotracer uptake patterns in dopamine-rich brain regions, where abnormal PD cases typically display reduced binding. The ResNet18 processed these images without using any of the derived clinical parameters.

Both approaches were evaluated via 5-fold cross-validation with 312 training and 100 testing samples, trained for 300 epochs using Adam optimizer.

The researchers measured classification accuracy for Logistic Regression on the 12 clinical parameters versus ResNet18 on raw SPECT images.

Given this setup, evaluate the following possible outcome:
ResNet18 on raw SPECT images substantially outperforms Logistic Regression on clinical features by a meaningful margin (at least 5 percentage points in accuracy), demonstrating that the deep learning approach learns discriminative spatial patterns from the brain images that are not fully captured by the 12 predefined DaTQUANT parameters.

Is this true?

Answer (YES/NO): YES